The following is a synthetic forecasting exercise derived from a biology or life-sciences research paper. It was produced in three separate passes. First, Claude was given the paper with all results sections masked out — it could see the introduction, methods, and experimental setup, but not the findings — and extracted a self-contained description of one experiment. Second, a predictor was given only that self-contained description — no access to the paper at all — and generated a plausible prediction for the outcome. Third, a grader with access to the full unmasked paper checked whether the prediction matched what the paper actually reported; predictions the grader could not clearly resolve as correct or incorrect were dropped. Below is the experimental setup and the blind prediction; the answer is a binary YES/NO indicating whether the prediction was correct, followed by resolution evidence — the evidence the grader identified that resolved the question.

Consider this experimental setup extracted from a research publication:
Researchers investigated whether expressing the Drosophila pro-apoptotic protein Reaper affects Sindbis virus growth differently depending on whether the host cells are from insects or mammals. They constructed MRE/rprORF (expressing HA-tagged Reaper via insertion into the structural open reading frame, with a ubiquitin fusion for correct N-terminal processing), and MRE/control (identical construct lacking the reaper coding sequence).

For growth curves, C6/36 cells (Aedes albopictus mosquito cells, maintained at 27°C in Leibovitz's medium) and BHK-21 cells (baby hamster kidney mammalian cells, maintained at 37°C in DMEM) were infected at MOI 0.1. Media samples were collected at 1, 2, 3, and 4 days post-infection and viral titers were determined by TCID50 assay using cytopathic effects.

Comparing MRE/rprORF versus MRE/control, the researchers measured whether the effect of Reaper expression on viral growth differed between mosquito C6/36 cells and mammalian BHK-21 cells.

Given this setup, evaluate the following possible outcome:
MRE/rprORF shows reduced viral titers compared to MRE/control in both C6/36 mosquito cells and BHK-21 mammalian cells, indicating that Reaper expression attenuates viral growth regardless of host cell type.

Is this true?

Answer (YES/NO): YES